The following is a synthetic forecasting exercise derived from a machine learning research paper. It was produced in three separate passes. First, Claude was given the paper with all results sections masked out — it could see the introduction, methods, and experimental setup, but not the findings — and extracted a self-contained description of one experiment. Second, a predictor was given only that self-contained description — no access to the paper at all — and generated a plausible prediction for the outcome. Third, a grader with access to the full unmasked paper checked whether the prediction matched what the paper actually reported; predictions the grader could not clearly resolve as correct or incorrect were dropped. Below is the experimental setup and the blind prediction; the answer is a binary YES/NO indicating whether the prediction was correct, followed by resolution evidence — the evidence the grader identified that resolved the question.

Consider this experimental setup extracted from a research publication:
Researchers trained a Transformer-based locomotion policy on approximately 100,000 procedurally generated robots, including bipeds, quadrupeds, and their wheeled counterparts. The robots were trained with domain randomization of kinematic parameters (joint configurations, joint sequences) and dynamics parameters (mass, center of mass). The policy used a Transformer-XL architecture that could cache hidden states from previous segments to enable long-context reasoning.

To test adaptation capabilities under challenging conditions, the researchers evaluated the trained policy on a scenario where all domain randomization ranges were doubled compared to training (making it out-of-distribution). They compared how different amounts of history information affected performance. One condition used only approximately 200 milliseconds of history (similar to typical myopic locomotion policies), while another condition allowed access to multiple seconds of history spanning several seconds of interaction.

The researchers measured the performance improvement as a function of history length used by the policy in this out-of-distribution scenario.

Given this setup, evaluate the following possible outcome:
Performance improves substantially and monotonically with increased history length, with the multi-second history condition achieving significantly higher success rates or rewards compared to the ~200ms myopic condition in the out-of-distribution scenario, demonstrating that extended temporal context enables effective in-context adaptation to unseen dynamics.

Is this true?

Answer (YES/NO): YES